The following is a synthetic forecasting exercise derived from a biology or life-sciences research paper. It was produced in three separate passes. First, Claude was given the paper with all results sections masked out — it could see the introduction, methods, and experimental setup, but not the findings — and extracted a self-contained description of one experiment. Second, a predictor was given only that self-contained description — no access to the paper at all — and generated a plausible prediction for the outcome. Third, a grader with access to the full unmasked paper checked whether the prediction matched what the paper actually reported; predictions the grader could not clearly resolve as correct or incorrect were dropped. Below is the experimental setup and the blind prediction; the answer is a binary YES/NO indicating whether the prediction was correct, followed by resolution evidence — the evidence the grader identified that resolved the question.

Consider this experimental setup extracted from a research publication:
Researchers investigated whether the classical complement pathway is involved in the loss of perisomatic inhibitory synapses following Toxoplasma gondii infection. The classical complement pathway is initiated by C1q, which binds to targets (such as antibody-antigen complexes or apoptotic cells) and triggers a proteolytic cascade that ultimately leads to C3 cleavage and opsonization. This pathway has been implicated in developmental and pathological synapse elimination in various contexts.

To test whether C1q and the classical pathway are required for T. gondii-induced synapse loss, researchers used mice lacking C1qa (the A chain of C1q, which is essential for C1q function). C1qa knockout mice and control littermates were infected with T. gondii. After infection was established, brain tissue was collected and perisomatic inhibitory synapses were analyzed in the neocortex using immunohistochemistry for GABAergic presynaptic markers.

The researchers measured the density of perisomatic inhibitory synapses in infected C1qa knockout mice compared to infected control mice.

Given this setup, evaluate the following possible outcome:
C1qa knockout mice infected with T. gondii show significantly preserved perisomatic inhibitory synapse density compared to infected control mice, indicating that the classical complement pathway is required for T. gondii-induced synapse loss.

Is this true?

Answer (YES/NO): NO